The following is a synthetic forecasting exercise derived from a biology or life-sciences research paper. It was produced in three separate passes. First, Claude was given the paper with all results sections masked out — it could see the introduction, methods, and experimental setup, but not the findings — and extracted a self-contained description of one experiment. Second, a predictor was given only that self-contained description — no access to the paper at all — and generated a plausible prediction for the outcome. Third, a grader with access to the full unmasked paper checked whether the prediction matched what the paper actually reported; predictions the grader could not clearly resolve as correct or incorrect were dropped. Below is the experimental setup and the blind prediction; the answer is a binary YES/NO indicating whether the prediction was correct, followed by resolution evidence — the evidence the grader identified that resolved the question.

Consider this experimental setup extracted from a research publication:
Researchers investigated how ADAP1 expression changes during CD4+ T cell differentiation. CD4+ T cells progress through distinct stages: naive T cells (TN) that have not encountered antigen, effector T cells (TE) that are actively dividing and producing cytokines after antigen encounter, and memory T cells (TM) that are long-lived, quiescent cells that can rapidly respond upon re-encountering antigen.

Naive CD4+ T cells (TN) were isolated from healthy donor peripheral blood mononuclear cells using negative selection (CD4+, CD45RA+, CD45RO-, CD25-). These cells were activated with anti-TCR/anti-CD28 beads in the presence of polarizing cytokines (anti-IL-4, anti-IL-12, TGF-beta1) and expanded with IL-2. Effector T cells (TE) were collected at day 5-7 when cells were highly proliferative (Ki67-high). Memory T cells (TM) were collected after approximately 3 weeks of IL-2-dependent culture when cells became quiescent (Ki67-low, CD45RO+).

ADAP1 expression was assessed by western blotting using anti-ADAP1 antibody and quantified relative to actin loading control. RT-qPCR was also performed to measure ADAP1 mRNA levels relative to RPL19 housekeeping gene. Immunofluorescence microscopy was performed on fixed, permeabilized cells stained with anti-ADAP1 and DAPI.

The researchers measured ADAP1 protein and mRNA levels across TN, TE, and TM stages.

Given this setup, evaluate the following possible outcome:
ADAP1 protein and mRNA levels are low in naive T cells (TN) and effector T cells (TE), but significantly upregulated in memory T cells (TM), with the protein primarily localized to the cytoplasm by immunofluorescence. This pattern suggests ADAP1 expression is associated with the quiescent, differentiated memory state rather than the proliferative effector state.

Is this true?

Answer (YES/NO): NO